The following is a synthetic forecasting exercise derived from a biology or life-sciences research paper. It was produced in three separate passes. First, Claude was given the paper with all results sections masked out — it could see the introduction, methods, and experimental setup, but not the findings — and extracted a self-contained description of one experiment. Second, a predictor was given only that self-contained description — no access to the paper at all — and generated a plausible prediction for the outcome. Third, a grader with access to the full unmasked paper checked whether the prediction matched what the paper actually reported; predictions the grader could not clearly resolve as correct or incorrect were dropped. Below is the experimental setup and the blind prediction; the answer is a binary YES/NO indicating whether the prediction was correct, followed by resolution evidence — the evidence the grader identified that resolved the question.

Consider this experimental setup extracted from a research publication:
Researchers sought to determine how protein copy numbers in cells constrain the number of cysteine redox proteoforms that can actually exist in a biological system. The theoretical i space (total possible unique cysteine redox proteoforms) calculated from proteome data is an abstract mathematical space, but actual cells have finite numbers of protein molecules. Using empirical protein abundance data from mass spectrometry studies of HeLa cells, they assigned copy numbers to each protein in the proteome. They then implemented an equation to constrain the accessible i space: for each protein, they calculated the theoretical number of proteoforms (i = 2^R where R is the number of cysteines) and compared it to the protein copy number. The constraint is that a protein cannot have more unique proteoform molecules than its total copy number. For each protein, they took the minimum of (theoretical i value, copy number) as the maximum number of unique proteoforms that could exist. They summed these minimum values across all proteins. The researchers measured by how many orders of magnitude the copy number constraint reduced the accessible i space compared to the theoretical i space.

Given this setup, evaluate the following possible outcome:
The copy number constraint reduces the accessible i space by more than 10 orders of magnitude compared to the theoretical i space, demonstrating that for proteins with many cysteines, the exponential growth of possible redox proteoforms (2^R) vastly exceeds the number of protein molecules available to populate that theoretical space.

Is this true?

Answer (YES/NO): YES